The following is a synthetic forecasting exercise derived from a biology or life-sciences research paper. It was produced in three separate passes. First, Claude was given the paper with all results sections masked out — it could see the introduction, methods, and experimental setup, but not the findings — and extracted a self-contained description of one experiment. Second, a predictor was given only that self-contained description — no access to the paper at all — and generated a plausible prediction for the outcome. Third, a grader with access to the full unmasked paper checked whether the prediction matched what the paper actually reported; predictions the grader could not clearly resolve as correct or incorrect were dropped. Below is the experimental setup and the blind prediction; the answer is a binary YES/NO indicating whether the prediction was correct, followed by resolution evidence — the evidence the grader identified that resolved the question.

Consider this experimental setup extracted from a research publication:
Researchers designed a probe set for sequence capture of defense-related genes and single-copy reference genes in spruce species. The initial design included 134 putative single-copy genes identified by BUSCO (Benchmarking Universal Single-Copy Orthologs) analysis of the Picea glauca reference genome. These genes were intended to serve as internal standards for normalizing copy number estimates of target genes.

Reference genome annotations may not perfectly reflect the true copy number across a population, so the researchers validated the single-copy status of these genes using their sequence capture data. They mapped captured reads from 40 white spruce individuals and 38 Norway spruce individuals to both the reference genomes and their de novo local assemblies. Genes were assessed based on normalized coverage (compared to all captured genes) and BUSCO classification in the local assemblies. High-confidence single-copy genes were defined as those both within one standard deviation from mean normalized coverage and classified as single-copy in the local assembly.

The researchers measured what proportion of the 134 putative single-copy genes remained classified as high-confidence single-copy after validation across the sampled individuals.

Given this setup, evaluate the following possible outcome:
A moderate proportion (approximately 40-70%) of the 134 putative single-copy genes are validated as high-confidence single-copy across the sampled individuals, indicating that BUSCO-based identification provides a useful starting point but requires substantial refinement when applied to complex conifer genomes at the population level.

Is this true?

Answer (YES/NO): YES